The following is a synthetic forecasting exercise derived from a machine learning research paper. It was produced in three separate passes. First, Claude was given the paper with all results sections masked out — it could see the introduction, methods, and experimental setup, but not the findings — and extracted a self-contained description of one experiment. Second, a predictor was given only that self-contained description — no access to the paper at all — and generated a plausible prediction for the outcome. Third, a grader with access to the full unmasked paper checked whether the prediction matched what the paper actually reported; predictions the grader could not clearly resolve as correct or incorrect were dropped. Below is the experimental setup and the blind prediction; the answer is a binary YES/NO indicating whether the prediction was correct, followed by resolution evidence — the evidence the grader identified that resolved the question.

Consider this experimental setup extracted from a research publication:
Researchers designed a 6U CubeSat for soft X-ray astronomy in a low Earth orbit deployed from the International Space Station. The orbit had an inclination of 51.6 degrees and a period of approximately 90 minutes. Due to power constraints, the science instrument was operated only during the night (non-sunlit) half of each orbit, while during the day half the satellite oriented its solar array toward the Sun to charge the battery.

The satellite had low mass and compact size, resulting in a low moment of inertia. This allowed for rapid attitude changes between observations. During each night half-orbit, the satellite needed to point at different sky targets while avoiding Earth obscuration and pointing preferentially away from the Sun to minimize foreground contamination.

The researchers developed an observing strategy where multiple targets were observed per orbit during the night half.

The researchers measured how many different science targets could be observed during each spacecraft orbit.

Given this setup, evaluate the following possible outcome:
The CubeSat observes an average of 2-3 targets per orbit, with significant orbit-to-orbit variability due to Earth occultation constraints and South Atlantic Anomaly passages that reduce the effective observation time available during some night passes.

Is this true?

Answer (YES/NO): NO